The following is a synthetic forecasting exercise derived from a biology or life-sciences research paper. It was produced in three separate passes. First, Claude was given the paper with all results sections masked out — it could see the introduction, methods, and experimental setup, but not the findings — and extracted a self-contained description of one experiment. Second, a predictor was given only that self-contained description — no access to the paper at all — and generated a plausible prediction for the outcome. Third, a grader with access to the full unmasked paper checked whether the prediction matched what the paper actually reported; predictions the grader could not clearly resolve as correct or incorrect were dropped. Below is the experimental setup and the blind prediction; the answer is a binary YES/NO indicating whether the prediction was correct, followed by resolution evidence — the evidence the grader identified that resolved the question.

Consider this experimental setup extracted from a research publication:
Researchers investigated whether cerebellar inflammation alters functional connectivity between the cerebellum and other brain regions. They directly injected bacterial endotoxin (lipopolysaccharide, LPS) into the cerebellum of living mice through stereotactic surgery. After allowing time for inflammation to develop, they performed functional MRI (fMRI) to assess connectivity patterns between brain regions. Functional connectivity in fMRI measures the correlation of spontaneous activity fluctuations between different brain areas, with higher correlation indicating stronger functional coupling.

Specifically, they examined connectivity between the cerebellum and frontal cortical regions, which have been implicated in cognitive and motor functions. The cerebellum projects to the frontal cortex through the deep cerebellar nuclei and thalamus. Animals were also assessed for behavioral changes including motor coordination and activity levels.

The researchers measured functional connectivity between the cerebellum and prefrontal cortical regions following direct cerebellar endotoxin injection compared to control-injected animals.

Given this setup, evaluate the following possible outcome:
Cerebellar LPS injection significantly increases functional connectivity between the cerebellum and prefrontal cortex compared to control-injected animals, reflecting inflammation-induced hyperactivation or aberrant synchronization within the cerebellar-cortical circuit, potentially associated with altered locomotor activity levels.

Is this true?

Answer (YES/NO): YES